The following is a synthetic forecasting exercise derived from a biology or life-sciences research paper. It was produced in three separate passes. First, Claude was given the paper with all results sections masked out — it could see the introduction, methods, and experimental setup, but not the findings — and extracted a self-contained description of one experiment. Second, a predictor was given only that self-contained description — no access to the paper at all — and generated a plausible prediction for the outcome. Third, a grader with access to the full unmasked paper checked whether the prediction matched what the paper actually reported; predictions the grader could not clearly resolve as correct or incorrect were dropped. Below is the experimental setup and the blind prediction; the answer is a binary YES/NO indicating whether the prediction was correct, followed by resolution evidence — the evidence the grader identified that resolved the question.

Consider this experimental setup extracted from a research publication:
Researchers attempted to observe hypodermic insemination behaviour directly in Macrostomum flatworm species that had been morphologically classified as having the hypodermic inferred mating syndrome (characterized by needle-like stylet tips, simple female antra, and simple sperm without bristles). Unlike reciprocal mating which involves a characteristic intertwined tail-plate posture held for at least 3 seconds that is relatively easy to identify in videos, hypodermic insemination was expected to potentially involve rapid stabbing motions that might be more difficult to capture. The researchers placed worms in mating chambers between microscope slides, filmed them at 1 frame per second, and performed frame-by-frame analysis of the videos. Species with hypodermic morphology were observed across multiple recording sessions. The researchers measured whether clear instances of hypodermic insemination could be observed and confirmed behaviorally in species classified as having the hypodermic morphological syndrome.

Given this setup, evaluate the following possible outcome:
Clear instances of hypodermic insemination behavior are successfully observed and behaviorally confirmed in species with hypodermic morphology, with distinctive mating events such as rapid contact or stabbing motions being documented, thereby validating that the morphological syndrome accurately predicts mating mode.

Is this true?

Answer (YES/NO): NO